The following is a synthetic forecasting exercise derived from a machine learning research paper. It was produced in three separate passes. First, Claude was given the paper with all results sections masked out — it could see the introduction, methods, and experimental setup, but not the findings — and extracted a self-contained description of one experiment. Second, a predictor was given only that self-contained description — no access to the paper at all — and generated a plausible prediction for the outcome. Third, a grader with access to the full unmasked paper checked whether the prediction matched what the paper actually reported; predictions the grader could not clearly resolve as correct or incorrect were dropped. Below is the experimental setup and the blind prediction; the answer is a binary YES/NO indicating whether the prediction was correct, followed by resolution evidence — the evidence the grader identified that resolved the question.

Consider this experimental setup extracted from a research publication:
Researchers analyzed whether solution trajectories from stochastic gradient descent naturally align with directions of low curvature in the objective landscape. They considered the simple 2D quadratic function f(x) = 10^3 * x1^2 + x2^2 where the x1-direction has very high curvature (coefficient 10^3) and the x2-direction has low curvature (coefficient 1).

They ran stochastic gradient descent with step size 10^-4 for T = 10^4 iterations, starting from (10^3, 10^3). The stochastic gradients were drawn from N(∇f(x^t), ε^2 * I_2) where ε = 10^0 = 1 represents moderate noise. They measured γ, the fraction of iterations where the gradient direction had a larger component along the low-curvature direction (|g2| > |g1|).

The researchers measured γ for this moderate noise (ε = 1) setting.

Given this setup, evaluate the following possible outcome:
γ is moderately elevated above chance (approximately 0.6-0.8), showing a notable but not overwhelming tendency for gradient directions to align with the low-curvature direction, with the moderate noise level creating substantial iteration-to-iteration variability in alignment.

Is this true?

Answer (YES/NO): NO